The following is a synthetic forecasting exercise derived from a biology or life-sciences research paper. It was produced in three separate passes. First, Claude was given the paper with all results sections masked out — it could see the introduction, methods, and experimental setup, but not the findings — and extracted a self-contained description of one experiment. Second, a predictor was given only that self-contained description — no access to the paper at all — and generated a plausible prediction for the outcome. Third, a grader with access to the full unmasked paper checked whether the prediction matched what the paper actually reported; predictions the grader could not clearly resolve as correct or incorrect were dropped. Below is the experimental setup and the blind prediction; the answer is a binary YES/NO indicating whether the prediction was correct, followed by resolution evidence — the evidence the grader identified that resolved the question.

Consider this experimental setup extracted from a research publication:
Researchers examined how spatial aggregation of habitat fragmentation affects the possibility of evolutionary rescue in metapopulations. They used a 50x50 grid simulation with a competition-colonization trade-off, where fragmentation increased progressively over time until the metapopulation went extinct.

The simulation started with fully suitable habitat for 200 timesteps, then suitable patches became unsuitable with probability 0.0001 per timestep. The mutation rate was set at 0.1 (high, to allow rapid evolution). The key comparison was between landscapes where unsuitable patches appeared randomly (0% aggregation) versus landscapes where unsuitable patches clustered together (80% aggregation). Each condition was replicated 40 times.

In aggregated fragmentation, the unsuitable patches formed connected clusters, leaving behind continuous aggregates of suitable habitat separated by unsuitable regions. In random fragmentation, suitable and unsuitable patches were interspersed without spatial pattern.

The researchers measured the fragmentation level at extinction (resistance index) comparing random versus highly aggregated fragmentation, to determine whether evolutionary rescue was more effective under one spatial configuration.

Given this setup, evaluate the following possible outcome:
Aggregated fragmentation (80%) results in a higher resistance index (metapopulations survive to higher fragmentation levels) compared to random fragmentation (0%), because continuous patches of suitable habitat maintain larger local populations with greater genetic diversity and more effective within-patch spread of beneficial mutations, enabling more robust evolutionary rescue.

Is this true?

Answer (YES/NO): NO